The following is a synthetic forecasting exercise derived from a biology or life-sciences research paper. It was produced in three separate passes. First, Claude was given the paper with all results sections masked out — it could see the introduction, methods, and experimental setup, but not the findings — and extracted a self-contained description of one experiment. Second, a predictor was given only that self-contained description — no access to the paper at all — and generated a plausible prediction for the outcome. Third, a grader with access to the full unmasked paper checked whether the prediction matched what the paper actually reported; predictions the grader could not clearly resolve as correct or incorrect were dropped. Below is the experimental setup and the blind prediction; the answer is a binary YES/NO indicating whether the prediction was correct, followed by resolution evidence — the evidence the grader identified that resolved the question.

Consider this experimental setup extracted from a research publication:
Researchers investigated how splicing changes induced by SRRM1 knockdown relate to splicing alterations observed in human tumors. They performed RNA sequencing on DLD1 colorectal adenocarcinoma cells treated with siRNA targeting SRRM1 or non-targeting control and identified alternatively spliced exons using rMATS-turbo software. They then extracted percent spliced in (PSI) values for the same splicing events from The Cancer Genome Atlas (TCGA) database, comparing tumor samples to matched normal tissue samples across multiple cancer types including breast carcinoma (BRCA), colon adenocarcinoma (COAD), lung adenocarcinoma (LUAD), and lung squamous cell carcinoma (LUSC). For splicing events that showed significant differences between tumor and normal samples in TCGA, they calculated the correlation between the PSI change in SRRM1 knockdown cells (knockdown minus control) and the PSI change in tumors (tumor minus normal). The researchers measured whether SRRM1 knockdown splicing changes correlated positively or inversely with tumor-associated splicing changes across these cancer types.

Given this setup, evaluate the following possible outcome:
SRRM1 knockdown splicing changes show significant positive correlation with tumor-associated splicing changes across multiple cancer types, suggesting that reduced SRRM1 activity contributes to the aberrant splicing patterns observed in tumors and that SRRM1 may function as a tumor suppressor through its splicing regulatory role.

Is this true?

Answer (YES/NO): NO